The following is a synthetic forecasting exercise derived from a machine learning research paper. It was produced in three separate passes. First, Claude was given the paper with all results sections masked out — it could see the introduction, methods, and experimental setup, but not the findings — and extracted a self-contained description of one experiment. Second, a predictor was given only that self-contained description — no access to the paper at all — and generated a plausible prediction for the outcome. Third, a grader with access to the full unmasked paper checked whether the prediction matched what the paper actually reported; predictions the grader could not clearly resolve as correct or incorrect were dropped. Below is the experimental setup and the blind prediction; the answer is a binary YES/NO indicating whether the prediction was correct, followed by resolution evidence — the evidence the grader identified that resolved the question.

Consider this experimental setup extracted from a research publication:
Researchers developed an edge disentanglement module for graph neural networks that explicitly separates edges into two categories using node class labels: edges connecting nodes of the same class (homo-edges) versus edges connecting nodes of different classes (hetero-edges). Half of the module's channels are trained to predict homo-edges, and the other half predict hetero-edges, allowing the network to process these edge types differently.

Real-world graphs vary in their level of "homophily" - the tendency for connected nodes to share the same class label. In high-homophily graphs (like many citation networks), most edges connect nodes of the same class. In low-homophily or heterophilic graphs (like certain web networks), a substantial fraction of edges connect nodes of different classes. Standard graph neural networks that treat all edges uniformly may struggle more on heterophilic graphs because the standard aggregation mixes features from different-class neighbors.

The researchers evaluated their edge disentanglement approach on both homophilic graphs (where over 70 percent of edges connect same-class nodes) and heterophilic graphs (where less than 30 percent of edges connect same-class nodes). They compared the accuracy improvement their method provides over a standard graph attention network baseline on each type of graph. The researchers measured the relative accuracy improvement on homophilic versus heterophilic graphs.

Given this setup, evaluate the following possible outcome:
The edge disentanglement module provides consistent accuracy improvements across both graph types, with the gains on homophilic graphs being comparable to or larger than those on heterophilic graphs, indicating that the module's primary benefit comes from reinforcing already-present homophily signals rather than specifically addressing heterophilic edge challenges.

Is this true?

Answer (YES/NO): YES